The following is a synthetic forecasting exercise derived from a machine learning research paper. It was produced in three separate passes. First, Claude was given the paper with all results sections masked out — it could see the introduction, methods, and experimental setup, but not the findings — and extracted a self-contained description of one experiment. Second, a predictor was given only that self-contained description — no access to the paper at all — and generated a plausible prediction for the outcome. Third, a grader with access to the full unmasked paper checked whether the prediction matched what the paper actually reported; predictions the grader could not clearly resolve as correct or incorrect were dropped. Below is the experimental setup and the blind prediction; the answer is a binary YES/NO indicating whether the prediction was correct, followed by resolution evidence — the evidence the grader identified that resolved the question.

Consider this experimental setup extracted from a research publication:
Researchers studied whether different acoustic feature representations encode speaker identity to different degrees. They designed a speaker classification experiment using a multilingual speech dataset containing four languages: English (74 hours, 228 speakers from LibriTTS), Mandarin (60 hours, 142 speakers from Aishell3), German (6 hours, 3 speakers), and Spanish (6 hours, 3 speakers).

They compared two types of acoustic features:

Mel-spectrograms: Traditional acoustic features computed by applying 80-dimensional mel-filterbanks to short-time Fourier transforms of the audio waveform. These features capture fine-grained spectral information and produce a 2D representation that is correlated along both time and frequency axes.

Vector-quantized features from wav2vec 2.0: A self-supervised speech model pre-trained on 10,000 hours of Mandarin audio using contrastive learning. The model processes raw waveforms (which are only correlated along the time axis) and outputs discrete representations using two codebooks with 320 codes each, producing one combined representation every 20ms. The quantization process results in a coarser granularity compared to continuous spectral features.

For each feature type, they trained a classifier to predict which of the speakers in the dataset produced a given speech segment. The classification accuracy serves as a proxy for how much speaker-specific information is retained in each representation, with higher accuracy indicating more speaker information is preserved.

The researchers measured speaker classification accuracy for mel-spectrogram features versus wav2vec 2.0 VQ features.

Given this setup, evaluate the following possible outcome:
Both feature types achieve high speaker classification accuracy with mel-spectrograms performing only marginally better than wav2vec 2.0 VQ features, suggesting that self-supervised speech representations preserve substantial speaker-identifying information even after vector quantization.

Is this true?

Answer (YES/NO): NO